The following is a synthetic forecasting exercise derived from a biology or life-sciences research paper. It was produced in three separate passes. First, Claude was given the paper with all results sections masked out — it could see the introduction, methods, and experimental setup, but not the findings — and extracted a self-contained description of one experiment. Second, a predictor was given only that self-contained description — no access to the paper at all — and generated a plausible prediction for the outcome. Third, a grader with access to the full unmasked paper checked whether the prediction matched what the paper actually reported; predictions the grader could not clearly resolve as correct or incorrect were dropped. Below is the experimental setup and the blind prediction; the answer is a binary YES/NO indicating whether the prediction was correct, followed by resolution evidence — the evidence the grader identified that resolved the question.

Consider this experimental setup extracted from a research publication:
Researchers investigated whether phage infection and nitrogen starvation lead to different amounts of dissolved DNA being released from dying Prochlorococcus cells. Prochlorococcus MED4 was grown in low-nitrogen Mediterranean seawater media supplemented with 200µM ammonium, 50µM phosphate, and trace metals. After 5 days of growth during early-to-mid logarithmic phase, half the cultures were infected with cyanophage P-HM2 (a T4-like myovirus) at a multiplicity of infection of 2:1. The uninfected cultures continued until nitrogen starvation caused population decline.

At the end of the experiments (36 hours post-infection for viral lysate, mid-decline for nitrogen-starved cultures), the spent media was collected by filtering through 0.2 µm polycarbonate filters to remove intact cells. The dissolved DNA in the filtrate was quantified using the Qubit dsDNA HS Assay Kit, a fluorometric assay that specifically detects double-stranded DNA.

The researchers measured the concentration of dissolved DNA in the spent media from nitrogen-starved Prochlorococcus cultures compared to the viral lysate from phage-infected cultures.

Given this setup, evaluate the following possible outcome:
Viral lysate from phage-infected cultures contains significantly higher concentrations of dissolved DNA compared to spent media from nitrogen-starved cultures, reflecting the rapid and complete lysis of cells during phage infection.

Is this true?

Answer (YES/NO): YES